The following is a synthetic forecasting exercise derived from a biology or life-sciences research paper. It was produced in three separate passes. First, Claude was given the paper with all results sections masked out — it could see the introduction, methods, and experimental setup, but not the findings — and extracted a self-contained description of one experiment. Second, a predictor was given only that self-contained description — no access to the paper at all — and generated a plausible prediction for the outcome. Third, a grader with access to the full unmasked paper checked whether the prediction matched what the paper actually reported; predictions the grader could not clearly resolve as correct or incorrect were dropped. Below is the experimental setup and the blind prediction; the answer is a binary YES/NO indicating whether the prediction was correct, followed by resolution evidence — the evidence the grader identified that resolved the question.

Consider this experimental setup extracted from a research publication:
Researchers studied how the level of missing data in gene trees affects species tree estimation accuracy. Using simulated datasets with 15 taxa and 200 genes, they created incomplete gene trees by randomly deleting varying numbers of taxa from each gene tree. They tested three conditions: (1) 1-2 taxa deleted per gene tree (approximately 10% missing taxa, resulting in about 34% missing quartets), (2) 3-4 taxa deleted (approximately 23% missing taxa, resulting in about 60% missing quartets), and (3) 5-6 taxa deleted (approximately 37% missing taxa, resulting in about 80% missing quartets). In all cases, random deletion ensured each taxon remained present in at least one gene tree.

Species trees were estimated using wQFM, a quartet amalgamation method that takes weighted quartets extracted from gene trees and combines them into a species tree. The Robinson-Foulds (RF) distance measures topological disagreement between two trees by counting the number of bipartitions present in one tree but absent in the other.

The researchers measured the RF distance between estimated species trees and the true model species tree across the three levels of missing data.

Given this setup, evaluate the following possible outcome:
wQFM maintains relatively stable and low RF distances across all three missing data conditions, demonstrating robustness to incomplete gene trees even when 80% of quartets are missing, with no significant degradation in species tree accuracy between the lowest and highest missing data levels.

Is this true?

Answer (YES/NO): NO